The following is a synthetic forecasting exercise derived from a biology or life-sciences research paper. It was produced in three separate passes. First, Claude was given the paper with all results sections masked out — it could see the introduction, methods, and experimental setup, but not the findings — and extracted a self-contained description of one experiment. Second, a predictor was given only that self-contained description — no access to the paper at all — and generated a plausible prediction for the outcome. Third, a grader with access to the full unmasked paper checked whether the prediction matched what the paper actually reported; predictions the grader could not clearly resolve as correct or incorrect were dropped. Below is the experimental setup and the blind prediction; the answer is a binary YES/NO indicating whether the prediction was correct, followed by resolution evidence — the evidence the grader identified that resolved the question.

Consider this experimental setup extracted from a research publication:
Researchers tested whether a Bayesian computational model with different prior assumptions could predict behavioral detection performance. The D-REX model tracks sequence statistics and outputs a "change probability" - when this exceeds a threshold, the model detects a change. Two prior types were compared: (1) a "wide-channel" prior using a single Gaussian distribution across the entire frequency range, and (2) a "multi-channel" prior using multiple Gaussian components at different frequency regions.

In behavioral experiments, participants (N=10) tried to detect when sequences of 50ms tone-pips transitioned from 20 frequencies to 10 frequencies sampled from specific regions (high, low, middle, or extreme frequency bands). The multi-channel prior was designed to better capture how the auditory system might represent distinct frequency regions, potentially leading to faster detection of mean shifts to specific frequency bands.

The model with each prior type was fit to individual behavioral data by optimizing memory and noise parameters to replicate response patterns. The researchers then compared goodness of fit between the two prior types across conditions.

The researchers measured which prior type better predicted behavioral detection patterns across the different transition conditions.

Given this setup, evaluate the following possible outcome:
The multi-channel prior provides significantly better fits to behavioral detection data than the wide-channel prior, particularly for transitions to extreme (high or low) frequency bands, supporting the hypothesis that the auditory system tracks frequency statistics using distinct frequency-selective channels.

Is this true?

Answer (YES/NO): NO